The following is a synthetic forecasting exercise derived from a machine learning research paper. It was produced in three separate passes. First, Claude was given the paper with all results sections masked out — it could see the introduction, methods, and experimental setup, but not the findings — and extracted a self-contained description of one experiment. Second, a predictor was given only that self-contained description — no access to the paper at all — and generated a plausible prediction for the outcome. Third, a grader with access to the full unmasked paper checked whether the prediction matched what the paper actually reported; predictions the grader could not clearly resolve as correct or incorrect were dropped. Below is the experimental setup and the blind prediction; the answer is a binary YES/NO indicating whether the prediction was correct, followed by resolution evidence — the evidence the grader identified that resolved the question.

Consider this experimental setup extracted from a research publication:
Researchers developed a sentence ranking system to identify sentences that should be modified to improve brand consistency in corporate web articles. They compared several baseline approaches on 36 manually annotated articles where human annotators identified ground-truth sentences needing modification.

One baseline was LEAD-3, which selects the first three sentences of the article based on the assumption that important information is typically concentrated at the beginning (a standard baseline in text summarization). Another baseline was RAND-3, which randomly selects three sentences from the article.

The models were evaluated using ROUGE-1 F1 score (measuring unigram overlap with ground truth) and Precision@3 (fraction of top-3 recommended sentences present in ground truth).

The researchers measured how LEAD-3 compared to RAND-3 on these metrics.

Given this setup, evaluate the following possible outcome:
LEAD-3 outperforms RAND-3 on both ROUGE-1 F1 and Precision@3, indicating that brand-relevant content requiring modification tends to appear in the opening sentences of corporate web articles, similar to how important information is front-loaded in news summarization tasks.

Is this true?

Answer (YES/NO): YES